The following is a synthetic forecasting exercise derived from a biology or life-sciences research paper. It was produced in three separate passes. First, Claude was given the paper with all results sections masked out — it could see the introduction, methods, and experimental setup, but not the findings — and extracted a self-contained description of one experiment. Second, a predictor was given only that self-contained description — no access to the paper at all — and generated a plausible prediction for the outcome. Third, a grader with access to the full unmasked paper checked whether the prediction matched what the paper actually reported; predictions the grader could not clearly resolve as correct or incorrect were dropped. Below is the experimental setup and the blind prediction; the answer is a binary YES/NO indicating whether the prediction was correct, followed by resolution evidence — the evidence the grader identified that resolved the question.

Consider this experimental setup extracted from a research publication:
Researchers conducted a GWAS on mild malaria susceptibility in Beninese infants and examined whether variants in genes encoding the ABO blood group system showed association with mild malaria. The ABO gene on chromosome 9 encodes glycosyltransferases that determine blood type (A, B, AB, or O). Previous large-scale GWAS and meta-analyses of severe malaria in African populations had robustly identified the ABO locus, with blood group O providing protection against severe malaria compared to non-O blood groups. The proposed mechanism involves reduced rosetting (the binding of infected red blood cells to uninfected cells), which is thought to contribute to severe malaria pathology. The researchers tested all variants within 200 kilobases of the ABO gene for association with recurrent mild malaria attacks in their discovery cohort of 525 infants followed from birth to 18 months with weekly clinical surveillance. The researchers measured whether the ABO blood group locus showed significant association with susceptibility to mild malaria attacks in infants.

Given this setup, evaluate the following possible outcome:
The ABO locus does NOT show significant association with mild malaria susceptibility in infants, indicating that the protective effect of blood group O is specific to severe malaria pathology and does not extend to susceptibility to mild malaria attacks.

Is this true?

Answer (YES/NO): YES